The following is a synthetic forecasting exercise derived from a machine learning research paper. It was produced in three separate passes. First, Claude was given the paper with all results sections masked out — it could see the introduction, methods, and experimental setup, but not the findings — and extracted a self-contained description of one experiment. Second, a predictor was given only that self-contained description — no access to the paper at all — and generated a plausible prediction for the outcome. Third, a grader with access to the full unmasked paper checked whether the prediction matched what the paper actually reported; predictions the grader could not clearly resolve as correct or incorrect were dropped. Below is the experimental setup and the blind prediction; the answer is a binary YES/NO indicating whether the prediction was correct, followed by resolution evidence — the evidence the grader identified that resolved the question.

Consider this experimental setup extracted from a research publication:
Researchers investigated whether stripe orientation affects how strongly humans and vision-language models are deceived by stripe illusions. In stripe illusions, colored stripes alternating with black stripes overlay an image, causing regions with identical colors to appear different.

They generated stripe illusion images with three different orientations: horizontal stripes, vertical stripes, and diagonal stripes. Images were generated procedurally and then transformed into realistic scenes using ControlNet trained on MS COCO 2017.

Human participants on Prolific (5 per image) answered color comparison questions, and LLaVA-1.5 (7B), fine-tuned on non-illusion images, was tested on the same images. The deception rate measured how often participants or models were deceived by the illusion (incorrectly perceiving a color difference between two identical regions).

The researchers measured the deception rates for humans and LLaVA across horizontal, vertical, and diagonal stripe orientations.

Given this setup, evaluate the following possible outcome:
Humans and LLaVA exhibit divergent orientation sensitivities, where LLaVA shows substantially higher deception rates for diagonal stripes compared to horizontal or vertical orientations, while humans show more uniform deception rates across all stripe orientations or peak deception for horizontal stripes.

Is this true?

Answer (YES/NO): NO